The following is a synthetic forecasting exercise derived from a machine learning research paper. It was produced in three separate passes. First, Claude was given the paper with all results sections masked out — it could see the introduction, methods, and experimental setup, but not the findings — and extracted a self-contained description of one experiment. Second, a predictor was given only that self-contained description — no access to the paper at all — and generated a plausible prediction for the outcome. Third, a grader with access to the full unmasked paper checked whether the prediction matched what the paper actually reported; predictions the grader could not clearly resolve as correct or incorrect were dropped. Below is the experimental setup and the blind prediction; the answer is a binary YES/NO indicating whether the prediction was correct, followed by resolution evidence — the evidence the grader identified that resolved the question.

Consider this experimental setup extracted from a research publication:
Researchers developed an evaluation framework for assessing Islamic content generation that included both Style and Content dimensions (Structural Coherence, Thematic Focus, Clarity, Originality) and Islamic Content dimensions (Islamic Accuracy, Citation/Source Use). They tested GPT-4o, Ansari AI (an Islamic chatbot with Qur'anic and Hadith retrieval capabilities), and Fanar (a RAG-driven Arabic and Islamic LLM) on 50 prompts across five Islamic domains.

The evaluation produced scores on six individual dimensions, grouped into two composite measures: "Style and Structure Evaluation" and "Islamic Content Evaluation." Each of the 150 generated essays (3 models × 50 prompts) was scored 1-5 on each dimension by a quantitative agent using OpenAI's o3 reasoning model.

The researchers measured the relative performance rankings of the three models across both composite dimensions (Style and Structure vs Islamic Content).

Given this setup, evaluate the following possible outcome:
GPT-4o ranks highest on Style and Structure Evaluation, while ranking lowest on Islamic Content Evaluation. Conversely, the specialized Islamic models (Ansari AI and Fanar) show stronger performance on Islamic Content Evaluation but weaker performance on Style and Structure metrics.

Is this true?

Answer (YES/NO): NO